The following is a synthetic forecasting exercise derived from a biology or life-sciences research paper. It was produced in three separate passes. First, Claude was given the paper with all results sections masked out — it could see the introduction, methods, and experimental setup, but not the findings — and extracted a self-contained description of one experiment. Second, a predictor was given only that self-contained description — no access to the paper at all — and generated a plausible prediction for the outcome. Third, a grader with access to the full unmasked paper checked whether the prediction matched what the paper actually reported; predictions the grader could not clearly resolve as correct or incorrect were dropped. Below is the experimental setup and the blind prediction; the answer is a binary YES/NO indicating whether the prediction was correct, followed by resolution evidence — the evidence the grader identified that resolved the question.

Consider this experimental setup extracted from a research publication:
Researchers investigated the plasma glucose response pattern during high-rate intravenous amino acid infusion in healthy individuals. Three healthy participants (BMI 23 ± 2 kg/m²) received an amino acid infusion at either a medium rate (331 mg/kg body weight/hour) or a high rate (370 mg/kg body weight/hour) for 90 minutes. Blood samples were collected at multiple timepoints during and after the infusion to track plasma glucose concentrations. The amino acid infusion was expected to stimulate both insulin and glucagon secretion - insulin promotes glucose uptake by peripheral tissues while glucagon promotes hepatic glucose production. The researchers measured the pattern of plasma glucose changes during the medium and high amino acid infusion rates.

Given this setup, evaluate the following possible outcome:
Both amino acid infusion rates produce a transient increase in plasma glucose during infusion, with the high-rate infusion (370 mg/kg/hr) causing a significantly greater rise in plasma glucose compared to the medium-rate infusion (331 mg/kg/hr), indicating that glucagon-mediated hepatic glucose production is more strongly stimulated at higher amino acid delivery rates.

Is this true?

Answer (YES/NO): NO